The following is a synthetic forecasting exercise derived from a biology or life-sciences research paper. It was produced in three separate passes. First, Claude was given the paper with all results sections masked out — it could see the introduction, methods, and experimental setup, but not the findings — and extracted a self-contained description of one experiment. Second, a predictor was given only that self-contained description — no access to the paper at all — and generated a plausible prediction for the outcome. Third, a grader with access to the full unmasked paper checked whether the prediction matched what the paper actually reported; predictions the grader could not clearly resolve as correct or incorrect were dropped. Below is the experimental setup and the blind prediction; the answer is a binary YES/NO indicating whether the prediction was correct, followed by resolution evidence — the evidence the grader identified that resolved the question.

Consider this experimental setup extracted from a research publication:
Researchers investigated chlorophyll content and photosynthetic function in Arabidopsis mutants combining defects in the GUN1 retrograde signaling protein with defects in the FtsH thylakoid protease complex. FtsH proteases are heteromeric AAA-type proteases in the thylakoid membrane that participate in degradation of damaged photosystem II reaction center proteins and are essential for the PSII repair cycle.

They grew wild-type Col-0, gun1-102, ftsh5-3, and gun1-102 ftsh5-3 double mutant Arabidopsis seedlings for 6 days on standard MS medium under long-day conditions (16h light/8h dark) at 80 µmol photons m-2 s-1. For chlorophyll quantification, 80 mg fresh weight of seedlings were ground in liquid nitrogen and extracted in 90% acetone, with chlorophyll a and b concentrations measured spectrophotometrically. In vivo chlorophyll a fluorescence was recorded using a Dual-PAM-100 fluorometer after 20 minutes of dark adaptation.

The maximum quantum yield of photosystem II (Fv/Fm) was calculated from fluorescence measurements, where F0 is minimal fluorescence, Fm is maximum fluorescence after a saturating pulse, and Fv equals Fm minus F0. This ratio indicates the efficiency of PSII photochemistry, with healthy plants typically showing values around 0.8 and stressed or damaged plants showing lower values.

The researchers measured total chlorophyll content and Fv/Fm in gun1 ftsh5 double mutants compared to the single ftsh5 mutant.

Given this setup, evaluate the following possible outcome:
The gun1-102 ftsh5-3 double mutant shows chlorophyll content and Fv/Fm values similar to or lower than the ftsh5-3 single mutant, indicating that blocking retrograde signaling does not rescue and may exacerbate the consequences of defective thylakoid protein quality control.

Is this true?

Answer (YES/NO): YES